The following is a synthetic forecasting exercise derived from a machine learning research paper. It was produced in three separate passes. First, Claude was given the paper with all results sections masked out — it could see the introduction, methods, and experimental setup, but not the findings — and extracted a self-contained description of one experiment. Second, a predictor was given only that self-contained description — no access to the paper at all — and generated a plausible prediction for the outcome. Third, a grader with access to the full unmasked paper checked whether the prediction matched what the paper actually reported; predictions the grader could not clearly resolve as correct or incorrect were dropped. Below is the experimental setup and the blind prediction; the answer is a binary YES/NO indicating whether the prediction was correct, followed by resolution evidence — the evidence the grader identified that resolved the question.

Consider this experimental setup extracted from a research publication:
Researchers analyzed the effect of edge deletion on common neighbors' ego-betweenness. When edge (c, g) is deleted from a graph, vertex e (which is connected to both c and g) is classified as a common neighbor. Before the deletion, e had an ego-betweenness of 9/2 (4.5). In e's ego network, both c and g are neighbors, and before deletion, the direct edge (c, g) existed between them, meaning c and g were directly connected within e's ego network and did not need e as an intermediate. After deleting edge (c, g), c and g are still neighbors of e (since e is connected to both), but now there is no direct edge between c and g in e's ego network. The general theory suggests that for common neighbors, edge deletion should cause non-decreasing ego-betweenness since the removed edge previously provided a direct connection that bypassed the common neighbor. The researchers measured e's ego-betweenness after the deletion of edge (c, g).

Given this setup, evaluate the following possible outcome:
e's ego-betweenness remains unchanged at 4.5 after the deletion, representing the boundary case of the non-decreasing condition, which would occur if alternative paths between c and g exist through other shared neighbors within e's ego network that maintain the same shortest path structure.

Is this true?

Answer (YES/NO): YES